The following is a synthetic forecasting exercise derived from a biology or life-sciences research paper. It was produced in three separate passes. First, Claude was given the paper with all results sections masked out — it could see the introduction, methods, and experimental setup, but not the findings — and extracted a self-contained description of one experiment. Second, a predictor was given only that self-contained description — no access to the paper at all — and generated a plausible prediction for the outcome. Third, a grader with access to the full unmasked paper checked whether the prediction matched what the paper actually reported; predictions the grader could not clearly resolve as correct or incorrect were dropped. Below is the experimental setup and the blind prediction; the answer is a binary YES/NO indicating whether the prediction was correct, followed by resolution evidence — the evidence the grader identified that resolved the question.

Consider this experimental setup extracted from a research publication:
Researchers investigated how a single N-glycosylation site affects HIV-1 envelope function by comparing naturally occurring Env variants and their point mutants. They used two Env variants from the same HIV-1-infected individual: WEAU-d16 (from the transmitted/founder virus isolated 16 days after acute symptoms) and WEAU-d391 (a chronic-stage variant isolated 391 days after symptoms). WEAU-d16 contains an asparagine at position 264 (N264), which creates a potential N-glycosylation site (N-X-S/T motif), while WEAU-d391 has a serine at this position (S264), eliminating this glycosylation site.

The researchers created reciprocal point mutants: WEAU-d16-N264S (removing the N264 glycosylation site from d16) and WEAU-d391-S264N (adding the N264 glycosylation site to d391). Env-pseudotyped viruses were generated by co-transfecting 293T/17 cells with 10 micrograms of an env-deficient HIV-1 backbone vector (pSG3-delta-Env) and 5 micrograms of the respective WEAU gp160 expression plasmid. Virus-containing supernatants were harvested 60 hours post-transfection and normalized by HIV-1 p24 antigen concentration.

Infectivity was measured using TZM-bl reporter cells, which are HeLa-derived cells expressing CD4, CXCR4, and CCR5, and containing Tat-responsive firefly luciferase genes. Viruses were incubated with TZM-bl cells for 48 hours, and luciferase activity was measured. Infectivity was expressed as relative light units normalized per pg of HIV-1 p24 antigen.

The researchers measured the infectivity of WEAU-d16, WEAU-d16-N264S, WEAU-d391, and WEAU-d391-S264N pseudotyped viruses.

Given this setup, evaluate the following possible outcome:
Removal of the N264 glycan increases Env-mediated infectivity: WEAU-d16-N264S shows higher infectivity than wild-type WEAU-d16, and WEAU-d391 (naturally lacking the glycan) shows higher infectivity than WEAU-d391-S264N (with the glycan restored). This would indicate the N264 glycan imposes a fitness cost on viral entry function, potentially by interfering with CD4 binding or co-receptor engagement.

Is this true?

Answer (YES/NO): NO